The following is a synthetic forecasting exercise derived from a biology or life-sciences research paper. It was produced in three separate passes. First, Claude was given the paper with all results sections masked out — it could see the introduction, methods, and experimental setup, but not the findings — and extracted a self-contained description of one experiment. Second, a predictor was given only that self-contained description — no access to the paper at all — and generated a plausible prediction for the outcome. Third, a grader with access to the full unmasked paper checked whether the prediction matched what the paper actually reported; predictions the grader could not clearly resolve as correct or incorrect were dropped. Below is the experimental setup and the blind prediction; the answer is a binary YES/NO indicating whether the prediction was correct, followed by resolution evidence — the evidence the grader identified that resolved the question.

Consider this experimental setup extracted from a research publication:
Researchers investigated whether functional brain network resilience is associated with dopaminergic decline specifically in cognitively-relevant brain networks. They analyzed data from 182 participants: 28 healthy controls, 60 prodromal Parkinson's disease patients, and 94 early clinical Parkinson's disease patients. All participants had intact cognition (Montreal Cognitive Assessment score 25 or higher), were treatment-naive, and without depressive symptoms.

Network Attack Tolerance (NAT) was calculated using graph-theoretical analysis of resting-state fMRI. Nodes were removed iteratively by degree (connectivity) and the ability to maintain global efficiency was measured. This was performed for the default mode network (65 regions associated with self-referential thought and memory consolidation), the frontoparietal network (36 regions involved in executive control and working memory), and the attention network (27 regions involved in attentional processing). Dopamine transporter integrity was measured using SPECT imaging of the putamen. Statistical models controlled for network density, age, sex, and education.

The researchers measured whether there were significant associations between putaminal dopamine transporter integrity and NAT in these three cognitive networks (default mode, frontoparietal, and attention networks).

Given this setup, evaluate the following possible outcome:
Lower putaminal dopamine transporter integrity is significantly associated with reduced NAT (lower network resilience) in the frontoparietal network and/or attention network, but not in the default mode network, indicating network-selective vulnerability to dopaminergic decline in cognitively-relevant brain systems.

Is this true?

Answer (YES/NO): NO